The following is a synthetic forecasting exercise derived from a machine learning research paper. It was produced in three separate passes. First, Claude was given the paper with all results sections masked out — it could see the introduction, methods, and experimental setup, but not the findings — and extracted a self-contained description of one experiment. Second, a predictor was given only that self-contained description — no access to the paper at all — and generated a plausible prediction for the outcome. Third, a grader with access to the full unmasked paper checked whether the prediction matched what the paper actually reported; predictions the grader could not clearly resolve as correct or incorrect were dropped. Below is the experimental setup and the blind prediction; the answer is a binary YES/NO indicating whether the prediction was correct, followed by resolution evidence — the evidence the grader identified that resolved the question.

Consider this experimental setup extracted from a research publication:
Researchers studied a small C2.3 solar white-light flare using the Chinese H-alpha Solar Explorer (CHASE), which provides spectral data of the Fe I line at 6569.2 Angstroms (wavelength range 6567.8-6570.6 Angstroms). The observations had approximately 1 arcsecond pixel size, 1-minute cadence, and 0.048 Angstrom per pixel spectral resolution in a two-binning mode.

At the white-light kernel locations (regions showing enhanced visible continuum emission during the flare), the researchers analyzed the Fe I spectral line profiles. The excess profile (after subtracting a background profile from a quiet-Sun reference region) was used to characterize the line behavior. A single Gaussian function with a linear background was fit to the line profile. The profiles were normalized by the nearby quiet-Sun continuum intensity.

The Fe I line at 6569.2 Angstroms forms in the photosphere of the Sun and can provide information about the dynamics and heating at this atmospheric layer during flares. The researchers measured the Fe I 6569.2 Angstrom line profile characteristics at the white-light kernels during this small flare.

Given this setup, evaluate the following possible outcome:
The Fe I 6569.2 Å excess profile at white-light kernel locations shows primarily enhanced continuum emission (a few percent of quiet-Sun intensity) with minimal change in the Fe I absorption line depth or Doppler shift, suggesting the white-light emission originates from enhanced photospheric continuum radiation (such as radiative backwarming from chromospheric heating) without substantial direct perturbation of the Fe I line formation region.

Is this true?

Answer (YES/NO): NO